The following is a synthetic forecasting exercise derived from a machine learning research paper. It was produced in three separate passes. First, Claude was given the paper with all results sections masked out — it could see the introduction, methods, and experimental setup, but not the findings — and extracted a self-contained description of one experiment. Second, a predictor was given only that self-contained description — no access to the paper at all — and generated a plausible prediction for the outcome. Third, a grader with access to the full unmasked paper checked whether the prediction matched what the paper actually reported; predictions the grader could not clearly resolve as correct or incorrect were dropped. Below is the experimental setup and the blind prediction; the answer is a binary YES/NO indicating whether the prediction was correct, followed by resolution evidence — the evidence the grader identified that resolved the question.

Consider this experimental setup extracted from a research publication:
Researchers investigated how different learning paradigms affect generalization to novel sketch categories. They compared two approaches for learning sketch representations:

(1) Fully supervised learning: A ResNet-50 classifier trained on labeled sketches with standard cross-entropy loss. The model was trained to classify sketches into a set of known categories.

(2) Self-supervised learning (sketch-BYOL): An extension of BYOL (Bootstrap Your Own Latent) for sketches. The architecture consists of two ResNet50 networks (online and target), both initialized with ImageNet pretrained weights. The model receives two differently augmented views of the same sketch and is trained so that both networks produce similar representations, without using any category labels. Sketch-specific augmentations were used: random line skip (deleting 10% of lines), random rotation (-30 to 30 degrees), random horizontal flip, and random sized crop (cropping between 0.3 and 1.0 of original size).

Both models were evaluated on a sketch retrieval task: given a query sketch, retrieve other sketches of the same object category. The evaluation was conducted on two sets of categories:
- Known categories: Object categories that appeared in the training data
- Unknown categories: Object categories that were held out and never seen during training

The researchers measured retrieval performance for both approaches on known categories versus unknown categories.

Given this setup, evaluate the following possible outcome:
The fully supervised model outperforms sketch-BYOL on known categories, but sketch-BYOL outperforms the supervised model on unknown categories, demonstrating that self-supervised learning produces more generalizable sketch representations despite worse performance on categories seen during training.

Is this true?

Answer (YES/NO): YES